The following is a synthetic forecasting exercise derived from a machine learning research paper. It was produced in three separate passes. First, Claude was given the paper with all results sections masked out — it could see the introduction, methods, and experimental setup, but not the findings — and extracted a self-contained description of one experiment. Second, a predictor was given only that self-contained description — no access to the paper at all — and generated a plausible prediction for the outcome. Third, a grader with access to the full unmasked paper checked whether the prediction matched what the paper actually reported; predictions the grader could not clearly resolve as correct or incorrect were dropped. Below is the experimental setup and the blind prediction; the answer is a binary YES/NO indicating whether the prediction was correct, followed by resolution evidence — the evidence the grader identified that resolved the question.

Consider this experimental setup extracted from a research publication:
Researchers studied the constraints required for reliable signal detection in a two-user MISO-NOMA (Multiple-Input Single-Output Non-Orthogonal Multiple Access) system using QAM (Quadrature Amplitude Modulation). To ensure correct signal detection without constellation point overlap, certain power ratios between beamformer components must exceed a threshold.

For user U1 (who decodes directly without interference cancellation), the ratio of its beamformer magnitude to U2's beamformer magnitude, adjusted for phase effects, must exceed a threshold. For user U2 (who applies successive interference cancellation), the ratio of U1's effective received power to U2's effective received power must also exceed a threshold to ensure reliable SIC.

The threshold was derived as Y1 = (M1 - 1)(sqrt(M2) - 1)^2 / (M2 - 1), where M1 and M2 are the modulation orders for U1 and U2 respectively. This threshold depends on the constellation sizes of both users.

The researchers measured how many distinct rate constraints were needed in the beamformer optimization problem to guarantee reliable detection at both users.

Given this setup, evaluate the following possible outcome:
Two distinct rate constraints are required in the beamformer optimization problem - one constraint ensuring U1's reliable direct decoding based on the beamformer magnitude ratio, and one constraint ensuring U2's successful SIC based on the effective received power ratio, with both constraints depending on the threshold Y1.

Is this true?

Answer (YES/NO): YES